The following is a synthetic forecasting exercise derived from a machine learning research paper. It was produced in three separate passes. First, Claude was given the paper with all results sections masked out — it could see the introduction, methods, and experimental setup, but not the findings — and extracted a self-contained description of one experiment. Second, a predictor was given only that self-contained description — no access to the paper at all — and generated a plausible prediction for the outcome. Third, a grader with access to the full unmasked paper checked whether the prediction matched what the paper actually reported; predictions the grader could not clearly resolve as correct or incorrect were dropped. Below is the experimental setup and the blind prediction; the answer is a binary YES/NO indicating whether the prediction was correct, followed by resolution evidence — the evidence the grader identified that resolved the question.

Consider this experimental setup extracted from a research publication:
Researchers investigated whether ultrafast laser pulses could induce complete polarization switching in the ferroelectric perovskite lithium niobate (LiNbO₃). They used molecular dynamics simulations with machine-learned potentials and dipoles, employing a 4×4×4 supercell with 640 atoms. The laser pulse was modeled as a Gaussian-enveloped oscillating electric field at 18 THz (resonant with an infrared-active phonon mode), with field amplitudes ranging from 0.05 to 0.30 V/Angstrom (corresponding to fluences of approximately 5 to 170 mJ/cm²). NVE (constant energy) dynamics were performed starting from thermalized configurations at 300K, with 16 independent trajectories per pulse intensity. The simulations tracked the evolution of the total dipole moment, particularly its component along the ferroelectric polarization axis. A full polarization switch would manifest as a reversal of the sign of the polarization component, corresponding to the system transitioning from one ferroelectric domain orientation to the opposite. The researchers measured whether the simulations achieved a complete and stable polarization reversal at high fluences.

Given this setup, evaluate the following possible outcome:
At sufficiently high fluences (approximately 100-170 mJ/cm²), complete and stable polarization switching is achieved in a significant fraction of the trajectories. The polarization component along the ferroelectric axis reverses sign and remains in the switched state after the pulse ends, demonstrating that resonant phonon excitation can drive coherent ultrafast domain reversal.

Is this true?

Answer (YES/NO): NO